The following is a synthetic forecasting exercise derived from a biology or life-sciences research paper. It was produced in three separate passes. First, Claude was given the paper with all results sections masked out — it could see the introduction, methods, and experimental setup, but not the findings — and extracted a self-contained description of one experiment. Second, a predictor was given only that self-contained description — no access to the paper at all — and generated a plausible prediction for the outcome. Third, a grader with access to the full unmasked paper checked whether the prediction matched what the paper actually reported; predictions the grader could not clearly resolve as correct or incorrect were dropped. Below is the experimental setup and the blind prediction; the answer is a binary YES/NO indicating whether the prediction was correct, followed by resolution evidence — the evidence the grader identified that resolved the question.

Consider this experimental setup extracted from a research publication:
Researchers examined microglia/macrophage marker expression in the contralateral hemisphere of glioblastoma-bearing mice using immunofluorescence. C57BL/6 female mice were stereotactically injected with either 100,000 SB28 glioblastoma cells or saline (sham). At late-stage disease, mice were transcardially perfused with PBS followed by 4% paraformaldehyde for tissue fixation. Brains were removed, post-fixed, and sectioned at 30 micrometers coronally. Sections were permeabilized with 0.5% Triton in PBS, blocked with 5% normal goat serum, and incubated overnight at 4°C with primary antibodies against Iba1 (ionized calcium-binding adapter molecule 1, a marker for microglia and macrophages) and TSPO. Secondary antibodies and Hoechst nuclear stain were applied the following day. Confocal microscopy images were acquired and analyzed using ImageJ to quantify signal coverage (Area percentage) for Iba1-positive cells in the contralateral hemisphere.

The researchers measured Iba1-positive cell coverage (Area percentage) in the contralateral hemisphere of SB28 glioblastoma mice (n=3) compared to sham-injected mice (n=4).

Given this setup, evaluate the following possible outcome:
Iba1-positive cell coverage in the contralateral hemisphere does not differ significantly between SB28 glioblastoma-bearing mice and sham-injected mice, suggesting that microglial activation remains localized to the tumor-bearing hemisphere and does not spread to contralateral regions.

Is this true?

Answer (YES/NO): NO